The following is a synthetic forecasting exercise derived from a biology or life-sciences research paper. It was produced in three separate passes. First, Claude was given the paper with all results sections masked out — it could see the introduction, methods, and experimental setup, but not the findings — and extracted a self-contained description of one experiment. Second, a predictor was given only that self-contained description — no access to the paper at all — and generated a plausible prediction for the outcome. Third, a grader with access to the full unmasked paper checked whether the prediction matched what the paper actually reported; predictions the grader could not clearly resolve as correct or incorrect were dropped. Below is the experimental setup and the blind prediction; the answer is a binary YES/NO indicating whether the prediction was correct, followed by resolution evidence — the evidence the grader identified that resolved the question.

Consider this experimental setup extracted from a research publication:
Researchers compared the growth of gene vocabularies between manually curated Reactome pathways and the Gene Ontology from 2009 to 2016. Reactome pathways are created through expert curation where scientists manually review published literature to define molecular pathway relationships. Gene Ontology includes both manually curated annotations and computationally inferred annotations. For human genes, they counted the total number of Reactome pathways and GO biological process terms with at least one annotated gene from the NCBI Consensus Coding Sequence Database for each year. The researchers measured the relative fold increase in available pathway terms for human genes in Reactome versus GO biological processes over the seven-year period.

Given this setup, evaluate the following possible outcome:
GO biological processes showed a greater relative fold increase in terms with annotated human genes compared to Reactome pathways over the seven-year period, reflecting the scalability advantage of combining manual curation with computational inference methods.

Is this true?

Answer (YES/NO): YES